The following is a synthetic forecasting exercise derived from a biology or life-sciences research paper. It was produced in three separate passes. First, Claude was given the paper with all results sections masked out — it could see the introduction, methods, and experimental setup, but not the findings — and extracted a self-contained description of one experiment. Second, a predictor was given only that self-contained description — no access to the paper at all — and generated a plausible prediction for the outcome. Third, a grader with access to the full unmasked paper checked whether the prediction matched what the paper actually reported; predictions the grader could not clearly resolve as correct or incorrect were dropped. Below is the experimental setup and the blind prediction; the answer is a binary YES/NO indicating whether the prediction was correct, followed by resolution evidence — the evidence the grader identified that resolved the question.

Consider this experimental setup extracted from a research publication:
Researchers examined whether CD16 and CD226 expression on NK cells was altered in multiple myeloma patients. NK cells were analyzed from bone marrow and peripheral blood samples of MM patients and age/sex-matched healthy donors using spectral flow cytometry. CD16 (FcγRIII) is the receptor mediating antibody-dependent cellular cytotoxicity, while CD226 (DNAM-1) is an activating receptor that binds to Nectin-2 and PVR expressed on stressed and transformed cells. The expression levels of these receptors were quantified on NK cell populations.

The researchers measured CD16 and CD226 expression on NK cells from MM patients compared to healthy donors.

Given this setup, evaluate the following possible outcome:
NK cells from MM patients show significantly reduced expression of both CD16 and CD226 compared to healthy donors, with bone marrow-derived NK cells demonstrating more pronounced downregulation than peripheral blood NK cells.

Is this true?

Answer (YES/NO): NO